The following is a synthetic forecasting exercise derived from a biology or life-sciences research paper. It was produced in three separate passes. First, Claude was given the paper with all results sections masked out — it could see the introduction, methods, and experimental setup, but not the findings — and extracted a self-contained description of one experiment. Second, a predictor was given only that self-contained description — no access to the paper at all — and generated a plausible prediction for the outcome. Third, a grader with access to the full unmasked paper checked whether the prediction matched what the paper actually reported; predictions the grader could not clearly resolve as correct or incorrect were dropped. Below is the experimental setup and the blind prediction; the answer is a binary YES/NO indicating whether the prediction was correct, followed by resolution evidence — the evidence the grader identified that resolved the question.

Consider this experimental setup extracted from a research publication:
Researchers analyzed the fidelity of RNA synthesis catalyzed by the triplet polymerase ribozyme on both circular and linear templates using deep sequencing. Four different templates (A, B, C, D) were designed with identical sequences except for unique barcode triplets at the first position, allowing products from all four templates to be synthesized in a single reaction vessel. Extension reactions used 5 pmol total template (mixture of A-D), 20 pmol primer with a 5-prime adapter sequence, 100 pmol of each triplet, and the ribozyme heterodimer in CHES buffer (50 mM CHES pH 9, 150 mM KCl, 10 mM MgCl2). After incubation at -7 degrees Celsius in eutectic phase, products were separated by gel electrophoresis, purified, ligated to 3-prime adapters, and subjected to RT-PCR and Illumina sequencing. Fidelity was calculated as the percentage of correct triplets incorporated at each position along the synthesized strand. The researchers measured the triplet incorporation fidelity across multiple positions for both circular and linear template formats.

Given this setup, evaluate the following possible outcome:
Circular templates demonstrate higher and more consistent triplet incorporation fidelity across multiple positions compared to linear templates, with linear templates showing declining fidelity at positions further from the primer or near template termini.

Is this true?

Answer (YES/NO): NO